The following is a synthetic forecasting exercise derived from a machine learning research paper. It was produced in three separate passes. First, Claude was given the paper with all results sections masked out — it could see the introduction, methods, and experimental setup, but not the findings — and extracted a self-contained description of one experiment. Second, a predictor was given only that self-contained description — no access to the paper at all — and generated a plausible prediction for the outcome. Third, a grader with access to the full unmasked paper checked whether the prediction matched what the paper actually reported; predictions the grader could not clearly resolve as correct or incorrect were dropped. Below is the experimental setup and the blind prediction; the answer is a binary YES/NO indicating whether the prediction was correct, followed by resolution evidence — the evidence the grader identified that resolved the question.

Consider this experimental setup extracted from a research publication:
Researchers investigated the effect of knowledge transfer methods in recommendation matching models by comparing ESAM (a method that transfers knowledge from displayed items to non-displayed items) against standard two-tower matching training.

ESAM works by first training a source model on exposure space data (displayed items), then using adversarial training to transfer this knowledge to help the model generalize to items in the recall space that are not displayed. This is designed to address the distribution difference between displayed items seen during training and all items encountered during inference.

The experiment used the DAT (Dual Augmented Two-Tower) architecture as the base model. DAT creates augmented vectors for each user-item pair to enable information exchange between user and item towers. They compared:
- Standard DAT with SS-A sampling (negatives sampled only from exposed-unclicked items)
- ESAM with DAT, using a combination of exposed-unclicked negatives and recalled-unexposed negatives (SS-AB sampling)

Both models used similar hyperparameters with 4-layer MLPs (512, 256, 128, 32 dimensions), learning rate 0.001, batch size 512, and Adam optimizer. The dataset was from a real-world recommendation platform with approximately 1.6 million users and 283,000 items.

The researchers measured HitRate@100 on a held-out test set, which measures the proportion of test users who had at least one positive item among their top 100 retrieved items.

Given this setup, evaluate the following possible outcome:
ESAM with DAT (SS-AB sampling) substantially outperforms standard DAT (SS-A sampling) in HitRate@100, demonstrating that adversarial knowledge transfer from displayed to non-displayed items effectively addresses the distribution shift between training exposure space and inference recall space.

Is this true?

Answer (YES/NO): NO